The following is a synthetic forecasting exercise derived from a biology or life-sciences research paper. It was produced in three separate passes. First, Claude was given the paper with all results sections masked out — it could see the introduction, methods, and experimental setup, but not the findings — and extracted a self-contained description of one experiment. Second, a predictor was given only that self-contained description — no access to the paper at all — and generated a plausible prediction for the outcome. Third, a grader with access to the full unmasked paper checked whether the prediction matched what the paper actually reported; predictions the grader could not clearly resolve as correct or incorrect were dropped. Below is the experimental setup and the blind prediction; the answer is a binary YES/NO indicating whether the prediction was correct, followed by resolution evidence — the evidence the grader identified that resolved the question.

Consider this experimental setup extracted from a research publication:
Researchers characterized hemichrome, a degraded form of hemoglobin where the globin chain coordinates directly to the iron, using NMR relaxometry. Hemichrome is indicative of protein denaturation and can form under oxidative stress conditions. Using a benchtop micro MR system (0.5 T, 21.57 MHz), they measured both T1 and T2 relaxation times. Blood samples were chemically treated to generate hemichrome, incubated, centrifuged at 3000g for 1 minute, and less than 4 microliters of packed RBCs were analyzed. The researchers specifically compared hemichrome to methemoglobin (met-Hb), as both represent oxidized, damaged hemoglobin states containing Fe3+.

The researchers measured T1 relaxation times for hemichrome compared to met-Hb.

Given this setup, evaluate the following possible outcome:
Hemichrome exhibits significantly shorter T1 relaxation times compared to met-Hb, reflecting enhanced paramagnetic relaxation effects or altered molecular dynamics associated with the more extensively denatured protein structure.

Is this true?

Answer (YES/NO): NO